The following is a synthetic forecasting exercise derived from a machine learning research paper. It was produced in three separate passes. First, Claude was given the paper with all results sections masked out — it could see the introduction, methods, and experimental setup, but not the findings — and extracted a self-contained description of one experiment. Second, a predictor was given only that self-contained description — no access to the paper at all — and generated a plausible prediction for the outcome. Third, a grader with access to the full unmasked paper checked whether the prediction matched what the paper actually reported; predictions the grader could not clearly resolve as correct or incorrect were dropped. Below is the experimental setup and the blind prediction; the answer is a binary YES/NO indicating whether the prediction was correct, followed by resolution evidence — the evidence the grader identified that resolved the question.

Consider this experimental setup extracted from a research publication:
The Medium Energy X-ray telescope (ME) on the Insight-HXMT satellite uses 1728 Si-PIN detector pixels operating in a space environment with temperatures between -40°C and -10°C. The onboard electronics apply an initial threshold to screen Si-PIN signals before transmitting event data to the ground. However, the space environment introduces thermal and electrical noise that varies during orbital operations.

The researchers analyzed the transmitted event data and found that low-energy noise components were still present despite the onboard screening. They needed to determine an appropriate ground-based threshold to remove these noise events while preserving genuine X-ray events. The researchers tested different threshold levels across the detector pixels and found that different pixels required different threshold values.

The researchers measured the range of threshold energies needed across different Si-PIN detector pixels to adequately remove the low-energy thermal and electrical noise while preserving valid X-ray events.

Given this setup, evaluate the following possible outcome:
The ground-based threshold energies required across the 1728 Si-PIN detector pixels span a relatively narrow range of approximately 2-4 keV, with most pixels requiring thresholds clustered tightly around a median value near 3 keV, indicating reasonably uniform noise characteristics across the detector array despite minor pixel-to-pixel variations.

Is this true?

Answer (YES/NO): NO